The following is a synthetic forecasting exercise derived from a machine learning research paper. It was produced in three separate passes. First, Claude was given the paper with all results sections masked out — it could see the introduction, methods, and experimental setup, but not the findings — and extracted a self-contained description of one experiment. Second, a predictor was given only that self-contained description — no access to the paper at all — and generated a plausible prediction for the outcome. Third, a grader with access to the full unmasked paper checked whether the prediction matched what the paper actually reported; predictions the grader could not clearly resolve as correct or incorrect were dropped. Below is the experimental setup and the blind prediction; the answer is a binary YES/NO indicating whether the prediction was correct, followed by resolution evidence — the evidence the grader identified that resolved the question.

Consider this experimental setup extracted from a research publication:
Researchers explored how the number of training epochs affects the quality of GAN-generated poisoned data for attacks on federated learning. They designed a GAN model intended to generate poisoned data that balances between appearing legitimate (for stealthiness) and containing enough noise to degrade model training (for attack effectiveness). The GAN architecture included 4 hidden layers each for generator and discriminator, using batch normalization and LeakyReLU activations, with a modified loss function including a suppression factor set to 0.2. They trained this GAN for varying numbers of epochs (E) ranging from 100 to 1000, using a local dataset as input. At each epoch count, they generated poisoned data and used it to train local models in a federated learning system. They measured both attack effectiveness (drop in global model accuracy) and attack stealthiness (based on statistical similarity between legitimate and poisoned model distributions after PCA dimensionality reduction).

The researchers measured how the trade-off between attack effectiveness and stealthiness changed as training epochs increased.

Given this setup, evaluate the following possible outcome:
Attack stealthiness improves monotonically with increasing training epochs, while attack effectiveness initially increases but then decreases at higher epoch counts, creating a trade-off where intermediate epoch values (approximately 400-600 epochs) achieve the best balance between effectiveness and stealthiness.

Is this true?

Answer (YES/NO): NO